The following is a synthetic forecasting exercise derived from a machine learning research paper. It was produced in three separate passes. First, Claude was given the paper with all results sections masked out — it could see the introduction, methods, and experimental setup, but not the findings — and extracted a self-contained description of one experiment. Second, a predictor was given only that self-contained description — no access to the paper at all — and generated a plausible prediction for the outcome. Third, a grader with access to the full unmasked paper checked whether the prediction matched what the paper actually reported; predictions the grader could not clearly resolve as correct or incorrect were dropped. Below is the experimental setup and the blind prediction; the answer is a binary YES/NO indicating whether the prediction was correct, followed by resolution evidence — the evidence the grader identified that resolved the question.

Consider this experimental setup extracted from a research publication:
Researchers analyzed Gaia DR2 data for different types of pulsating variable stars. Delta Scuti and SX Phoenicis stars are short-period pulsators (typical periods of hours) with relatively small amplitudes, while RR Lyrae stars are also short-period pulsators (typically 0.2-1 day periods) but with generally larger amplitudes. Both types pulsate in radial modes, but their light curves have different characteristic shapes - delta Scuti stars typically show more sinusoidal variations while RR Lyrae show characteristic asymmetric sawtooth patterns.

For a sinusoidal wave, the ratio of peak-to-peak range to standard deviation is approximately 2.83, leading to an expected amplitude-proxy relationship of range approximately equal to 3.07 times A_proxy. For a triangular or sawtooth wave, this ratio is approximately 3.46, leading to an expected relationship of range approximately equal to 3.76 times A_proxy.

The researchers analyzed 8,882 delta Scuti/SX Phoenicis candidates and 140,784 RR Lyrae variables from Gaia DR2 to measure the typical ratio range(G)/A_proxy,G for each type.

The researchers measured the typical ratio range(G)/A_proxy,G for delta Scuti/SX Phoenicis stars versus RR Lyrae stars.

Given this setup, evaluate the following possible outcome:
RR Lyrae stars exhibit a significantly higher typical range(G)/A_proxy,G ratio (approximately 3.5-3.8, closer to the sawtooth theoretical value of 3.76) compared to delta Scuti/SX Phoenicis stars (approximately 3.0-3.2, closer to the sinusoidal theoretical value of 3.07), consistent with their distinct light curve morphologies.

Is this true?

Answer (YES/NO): NO